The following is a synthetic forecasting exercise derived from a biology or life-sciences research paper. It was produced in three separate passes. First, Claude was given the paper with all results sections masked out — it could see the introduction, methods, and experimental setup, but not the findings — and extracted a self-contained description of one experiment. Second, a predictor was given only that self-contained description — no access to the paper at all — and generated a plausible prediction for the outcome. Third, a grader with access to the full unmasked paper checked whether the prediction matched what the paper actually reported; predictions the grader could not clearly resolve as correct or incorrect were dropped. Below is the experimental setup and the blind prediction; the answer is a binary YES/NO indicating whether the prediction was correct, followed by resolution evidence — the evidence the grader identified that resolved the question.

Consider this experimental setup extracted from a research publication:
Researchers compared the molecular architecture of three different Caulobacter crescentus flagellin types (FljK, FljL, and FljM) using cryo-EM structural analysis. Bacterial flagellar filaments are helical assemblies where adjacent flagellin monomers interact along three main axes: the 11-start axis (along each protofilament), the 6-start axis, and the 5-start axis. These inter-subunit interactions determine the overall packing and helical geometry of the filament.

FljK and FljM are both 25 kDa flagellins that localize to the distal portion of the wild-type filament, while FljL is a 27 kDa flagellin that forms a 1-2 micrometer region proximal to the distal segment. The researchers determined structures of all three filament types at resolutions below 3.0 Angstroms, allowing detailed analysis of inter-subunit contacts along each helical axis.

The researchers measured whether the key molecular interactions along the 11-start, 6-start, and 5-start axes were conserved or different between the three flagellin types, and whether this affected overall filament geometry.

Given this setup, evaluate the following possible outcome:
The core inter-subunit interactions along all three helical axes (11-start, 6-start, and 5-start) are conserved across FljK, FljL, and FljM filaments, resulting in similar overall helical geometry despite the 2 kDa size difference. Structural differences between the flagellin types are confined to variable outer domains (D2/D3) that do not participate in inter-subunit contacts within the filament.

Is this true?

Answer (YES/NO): NO